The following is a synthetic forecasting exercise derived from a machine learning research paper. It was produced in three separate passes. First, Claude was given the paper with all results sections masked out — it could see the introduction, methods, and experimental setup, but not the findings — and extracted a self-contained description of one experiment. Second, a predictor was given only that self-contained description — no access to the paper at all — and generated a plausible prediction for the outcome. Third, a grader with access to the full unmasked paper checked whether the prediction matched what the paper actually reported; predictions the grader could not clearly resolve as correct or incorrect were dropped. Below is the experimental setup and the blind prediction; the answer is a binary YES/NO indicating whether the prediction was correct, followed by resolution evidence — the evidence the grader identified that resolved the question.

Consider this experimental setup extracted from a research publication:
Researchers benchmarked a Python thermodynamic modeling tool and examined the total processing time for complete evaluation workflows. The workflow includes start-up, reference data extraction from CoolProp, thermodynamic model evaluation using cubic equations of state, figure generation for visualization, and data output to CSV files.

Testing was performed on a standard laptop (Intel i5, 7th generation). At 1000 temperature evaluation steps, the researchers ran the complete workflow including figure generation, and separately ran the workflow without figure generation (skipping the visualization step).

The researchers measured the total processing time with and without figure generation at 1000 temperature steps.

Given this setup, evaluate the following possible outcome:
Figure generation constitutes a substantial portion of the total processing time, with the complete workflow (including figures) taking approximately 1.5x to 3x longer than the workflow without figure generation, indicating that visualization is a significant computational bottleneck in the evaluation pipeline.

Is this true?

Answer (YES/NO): YES